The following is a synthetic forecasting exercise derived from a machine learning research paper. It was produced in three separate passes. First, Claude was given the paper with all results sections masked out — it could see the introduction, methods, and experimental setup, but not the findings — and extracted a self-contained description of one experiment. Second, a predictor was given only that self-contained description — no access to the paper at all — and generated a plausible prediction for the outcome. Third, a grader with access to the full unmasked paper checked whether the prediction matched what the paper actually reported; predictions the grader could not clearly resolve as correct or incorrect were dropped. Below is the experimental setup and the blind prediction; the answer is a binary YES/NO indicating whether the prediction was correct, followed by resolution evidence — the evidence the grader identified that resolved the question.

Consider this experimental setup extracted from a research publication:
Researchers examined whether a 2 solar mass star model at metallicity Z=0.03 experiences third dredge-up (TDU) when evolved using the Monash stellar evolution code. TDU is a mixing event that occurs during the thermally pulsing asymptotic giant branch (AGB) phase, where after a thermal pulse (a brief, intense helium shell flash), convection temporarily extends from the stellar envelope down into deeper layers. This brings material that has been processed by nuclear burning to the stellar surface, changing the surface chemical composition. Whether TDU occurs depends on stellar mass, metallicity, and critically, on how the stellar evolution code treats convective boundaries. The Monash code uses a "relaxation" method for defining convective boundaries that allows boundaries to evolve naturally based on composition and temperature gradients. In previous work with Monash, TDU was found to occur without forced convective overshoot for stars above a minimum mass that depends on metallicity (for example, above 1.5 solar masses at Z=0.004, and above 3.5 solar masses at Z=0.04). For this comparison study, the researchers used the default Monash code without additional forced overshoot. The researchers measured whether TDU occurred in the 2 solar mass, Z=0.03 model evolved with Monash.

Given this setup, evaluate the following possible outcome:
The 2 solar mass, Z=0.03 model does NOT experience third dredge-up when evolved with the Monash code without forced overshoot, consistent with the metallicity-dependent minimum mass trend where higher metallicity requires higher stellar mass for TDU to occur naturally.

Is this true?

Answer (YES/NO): YES